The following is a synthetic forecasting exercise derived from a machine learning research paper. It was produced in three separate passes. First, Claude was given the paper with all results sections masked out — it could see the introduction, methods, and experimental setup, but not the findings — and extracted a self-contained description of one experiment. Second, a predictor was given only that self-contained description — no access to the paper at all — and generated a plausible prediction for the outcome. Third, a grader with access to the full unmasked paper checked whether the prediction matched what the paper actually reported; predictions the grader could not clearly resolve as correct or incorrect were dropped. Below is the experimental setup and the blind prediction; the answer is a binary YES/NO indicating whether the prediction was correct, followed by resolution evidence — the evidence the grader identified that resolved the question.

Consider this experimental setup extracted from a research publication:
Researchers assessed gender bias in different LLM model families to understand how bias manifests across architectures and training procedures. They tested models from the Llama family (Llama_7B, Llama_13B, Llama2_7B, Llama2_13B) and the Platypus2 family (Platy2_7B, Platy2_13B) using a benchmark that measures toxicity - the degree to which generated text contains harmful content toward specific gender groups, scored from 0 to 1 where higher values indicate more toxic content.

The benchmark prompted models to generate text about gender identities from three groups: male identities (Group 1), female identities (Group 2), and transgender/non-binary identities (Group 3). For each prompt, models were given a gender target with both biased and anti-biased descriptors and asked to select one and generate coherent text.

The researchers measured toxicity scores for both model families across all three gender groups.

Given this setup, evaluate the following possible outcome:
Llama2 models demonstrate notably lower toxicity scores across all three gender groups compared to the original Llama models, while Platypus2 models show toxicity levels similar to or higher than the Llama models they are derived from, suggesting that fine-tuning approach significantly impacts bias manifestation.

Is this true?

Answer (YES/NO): NO